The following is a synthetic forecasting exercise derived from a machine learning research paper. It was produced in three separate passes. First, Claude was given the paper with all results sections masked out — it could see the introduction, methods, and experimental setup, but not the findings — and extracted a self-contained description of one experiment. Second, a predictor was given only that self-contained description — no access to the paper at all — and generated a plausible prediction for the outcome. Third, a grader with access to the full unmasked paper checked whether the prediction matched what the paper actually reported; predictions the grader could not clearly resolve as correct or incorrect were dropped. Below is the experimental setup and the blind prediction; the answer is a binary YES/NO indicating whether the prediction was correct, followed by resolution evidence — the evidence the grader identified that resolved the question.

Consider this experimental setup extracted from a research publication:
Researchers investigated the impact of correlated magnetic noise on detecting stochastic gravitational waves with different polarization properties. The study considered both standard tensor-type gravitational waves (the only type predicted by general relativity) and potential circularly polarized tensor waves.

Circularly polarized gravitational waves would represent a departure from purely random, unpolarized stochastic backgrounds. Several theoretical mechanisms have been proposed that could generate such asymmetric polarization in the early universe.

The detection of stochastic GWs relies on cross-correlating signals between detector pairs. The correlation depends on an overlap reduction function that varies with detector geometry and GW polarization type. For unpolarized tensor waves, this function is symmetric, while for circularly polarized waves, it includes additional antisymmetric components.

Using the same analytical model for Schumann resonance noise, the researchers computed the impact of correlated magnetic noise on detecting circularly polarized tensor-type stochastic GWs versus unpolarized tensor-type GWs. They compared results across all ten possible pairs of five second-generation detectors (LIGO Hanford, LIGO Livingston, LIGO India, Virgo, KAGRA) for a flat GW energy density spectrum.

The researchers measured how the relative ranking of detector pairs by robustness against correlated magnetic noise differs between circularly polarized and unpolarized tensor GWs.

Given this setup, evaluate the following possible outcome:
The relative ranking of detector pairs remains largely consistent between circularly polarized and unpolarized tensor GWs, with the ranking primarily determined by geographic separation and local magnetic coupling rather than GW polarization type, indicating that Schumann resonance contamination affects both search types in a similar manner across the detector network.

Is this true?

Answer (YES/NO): YES